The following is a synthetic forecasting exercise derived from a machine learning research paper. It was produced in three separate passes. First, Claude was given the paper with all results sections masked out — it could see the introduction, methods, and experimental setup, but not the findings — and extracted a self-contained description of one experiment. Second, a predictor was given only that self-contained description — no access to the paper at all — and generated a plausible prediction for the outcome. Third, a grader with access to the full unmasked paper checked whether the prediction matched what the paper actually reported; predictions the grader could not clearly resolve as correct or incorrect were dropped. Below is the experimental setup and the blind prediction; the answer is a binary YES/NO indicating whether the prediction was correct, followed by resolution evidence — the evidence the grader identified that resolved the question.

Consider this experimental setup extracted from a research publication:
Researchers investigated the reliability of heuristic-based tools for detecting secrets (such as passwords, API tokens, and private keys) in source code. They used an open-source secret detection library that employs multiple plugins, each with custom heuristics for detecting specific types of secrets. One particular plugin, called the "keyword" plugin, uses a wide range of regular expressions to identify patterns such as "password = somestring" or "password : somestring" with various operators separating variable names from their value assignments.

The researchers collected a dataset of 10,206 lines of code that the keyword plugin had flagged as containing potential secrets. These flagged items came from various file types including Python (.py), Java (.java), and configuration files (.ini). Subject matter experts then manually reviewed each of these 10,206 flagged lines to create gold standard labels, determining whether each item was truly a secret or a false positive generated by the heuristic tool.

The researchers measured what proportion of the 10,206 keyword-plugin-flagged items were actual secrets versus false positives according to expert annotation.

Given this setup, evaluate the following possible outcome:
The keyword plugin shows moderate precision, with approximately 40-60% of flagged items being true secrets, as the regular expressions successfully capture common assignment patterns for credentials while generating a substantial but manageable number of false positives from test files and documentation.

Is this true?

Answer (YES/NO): NO